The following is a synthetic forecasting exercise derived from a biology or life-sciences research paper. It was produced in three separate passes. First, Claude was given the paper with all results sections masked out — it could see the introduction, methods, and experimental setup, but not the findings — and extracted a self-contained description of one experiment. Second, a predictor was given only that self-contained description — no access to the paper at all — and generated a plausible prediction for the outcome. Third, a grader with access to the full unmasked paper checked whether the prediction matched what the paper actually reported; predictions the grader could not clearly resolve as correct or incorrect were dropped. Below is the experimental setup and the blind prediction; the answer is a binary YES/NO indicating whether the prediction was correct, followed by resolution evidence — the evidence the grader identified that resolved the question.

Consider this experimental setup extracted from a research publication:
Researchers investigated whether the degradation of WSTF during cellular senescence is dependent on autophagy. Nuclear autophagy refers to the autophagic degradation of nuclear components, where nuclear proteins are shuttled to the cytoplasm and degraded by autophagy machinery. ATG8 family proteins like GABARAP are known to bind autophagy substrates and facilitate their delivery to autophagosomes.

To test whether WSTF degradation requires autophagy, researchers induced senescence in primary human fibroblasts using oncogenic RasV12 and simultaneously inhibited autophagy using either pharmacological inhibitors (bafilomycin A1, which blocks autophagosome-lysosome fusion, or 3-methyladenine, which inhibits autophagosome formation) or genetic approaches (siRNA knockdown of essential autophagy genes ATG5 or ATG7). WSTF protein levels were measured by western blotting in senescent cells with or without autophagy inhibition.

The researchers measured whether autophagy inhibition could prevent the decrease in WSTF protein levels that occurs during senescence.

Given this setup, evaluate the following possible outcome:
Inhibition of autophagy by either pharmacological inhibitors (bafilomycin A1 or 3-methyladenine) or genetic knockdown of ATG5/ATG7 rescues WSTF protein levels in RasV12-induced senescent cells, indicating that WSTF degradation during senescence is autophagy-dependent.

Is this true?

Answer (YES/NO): NO